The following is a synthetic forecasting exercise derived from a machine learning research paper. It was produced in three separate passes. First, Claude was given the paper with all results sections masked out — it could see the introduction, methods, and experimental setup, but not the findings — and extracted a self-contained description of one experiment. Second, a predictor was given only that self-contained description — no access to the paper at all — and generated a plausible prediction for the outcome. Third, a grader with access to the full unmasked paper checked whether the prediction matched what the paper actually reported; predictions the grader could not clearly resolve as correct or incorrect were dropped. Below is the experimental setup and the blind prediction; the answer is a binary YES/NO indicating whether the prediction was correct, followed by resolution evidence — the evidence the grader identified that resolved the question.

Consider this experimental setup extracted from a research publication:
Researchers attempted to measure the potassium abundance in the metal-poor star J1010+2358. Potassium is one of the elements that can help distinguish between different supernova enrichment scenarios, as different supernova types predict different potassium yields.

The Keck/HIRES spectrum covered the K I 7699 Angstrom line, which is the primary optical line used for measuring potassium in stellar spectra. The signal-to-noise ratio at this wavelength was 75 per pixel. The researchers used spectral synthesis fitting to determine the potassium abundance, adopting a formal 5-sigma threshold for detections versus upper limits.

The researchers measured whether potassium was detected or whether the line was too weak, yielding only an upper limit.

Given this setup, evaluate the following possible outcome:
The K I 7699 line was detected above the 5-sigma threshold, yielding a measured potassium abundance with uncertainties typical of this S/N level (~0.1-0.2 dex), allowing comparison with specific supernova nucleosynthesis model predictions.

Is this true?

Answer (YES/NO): NO